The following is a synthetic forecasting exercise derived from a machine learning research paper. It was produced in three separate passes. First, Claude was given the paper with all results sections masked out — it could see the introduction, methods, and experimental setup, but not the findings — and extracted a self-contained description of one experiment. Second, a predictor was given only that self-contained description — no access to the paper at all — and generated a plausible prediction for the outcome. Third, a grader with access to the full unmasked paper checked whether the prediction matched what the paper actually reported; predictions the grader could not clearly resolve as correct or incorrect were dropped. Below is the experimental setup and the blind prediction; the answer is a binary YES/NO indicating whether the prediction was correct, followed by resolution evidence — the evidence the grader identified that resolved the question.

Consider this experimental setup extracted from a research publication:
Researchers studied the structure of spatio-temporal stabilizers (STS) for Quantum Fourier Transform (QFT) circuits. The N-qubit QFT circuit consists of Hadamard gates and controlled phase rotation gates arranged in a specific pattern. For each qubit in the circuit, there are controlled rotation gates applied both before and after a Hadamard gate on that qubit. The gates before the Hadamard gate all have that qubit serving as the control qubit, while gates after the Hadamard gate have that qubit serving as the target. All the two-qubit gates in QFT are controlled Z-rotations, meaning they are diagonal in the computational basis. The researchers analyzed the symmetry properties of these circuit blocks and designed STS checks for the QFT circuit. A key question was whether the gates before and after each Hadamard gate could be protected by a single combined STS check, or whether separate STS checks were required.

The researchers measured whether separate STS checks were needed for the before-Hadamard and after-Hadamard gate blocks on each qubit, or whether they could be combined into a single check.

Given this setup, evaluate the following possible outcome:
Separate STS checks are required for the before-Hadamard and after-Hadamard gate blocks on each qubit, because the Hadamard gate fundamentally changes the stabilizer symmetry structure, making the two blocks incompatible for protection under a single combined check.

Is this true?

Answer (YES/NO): NO